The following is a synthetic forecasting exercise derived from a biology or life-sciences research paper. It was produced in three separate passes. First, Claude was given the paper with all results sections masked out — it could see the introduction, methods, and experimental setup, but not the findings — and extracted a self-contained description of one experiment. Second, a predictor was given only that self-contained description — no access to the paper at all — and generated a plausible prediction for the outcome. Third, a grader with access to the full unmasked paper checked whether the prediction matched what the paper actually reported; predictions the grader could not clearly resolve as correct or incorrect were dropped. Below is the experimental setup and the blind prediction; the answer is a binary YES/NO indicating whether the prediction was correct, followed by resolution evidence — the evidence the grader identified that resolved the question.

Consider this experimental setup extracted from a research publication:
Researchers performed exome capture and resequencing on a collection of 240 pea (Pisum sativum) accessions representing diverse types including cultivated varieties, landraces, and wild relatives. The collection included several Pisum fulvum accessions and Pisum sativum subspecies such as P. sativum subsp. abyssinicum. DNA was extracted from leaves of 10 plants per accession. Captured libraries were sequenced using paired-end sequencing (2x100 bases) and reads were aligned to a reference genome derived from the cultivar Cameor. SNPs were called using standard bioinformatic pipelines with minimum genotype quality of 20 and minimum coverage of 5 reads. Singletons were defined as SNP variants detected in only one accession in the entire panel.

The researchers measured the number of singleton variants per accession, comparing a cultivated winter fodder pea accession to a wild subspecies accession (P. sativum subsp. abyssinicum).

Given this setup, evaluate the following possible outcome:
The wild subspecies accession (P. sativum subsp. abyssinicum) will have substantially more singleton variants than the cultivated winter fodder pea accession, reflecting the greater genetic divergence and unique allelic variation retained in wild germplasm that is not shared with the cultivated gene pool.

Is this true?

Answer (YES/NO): YES